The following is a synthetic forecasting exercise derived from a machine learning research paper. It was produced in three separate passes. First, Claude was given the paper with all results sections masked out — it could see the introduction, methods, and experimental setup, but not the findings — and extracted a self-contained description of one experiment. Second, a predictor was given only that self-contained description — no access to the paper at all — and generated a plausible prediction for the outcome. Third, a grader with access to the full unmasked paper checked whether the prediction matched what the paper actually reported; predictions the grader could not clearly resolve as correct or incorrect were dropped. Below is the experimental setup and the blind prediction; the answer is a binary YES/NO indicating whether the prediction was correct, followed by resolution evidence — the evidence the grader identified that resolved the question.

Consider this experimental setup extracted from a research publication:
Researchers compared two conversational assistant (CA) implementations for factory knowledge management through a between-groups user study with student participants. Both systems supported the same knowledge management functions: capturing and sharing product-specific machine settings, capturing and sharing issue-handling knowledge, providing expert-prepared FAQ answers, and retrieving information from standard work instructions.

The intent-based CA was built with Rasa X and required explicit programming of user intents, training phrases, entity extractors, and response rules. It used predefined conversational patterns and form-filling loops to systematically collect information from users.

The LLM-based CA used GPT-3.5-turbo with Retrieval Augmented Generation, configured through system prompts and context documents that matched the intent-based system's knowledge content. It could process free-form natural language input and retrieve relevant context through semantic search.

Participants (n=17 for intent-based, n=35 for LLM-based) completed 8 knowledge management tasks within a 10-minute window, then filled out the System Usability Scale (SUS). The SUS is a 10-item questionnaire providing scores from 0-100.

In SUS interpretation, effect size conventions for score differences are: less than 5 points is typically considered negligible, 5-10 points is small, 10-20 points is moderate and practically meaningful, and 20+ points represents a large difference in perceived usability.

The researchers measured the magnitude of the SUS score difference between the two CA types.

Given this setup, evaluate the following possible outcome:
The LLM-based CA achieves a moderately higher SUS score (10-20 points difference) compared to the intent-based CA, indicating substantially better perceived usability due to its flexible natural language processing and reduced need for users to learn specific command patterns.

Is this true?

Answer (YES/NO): YES